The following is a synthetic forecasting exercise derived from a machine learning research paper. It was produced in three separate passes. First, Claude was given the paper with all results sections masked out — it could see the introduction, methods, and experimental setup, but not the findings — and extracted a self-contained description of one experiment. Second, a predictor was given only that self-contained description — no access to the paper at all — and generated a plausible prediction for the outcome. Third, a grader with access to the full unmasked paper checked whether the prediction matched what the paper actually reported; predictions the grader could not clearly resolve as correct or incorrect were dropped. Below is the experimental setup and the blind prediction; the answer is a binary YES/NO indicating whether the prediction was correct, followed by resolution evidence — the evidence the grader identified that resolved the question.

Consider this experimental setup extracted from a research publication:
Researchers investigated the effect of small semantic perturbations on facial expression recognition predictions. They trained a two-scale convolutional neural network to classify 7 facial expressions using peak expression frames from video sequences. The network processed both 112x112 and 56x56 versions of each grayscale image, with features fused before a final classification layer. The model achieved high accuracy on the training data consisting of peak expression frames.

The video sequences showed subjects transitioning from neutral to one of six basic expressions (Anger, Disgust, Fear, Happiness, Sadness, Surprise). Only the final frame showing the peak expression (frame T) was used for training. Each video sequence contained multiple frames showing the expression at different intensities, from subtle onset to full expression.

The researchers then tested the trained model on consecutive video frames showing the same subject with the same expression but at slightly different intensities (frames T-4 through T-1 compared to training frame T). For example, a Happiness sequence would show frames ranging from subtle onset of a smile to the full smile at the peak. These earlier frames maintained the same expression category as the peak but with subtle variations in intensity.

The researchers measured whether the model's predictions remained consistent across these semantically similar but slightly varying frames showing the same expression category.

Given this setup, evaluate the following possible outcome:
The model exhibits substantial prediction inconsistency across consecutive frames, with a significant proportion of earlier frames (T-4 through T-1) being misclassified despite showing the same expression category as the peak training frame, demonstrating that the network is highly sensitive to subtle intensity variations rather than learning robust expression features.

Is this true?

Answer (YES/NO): NO